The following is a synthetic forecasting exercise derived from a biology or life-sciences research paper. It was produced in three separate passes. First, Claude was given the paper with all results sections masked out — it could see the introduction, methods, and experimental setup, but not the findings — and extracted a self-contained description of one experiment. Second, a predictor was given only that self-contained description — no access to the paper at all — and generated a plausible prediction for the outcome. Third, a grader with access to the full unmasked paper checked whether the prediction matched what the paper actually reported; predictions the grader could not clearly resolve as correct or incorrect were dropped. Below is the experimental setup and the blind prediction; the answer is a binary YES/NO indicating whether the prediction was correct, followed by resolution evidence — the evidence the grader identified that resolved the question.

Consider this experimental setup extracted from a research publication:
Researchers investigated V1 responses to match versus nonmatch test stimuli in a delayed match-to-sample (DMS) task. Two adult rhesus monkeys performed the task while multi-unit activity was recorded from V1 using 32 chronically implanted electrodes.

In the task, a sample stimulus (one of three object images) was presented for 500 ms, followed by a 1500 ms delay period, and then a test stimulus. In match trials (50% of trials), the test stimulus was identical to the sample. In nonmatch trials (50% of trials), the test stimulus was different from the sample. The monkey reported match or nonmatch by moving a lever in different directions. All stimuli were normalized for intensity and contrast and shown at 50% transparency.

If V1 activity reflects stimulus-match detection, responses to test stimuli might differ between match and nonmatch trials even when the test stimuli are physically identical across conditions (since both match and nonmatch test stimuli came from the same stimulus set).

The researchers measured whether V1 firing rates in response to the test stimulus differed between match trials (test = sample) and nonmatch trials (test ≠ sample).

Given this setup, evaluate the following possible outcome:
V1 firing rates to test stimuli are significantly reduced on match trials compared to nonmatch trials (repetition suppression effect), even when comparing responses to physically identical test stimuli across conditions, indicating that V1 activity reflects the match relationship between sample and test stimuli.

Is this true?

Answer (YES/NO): NO